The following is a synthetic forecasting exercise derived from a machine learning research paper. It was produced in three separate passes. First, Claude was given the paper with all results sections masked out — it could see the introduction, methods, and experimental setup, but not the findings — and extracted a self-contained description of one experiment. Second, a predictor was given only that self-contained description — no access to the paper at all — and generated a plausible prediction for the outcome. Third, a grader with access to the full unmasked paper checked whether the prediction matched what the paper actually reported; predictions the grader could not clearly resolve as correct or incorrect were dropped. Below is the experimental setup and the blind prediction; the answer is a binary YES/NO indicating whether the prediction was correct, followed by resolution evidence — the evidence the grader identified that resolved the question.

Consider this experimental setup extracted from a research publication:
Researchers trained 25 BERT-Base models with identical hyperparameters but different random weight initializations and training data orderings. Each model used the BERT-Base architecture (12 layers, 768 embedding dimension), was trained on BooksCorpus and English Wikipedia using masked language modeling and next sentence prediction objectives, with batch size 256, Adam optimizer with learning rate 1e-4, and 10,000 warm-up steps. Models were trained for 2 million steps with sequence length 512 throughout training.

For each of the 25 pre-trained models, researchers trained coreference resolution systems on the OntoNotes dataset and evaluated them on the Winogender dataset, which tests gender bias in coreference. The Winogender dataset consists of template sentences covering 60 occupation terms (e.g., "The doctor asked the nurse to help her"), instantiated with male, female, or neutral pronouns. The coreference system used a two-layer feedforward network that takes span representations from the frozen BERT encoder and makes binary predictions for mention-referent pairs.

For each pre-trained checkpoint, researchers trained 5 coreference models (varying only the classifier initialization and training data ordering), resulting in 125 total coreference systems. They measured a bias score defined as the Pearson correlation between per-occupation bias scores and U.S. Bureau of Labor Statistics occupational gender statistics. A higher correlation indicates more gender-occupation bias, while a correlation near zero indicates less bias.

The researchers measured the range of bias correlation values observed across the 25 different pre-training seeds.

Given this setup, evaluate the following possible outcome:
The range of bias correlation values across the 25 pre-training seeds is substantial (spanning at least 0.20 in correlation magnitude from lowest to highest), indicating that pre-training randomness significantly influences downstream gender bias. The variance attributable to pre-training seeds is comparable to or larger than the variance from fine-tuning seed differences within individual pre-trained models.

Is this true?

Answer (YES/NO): YES